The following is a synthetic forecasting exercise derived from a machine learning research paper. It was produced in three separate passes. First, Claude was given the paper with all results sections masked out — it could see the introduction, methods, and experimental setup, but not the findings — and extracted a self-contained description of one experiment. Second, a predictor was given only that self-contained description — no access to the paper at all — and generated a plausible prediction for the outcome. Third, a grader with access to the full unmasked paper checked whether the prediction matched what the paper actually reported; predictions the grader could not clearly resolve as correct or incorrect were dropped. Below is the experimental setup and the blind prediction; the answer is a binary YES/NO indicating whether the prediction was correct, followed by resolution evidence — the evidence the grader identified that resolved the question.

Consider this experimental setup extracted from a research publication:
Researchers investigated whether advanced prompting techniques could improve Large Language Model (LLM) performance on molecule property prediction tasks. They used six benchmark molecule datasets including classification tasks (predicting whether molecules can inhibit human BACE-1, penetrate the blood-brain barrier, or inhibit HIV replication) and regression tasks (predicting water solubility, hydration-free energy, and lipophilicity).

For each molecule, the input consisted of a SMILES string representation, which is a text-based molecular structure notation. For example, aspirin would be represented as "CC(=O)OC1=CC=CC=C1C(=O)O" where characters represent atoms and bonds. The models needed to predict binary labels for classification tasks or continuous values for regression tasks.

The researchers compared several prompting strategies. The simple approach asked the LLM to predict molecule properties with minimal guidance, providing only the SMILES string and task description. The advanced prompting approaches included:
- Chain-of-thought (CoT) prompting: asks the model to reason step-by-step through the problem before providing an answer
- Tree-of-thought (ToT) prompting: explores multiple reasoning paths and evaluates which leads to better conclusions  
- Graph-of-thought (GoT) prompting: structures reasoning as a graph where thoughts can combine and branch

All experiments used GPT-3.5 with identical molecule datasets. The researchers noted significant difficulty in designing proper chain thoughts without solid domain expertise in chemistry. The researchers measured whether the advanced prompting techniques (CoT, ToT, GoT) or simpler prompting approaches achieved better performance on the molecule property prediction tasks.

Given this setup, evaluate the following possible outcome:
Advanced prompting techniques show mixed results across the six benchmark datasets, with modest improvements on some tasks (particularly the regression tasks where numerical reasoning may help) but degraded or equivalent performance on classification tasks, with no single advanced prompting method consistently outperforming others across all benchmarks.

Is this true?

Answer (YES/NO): NO